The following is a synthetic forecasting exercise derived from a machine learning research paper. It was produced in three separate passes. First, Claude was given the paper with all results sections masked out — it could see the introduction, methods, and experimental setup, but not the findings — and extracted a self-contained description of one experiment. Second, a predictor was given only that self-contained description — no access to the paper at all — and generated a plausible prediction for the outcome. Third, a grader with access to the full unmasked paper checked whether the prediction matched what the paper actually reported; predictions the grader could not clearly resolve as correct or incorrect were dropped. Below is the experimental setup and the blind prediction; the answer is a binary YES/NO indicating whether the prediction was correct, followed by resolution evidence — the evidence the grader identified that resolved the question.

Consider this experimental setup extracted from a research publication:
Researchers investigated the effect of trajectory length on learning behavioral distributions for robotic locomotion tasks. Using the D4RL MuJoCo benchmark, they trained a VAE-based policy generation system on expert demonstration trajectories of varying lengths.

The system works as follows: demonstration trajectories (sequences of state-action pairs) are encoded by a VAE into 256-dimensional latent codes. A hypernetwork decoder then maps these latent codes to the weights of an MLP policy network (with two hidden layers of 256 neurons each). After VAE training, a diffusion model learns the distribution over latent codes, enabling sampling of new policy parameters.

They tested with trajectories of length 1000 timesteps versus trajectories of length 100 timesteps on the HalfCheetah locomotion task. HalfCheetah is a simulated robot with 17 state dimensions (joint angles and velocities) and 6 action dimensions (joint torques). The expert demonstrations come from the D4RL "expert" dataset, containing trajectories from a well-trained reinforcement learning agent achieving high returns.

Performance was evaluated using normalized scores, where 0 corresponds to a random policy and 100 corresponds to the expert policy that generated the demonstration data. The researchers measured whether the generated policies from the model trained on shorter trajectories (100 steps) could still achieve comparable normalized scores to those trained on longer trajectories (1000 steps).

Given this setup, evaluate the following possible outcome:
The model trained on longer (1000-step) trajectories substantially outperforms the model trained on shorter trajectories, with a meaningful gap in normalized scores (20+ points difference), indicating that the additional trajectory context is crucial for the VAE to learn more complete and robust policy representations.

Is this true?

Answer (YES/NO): NO